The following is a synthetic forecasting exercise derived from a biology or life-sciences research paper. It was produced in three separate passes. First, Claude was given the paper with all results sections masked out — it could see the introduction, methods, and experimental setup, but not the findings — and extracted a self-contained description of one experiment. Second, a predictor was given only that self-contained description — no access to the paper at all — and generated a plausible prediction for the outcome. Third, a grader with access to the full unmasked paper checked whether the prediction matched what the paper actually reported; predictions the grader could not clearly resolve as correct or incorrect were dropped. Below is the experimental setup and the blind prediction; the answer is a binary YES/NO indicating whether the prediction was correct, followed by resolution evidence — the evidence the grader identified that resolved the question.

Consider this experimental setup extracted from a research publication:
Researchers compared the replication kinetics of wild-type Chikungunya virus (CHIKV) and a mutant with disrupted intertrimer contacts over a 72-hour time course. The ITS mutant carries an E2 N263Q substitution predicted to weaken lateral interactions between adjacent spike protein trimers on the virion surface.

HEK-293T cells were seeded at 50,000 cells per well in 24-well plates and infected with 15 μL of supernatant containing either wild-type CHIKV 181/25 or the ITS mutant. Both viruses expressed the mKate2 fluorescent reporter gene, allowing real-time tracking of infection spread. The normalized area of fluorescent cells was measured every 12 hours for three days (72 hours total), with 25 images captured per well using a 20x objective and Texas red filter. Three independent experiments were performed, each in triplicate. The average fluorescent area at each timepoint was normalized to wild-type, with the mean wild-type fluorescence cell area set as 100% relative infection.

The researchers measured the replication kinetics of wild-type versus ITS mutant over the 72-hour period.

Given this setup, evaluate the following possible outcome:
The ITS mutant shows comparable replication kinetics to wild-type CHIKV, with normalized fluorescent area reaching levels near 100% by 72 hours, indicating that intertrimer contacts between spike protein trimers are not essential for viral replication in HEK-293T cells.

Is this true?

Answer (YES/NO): NO